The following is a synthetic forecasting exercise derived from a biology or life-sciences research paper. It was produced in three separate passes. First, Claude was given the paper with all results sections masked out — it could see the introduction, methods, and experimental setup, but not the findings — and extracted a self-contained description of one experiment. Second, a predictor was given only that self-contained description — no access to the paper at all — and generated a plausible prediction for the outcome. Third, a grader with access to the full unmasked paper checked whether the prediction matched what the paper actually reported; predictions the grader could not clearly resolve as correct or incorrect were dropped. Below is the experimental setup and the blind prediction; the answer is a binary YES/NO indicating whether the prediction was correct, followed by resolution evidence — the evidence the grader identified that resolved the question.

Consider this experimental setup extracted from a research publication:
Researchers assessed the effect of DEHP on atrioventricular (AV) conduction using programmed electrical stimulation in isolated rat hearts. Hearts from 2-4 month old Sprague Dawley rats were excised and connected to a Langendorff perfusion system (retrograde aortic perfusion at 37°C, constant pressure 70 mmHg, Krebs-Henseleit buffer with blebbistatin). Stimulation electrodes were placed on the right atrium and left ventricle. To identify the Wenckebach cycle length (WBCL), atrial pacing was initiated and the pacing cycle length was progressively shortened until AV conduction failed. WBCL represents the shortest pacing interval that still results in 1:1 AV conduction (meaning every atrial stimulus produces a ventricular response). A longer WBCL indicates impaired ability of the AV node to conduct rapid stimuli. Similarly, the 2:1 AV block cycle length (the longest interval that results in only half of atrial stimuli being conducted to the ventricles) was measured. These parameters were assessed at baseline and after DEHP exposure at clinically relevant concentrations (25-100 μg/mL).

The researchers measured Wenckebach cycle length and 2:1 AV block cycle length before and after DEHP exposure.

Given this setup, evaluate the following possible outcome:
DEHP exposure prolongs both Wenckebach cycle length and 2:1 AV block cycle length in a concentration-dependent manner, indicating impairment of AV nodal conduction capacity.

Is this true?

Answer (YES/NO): NO